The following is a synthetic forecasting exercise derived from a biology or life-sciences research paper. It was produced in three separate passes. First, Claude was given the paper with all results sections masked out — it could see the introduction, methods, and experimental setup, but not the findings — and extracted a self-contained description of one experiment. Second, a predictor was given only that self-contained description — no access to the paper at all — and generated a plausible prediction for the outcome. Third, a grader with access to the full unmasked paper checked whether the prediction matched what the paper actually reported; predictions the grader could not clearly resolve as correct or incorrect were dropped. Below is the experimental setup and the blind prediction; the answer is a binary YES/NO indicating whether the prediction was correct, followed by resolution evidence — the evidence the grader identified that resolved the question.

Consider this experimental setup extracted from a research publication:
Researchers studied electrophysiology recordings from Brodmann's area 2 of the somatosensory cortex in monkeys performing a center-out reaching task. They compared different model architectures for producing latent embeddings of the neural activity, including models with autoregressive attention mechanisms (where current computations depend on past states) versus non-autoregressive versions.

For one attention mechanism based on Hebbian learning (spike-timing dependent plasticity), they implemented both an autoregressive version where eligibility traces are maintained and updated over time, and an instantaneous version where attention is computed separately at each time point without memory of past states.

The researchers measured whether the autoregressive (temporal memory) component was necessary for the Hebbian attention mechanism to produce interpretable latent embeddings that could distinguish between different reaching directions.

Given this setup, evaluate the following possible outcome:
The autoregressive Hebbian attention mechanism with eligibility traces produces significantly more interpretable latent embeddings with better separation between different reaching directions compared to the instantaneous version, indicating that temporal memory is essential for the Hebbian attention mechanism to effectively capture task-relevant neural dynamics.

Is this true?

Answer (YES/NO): YES